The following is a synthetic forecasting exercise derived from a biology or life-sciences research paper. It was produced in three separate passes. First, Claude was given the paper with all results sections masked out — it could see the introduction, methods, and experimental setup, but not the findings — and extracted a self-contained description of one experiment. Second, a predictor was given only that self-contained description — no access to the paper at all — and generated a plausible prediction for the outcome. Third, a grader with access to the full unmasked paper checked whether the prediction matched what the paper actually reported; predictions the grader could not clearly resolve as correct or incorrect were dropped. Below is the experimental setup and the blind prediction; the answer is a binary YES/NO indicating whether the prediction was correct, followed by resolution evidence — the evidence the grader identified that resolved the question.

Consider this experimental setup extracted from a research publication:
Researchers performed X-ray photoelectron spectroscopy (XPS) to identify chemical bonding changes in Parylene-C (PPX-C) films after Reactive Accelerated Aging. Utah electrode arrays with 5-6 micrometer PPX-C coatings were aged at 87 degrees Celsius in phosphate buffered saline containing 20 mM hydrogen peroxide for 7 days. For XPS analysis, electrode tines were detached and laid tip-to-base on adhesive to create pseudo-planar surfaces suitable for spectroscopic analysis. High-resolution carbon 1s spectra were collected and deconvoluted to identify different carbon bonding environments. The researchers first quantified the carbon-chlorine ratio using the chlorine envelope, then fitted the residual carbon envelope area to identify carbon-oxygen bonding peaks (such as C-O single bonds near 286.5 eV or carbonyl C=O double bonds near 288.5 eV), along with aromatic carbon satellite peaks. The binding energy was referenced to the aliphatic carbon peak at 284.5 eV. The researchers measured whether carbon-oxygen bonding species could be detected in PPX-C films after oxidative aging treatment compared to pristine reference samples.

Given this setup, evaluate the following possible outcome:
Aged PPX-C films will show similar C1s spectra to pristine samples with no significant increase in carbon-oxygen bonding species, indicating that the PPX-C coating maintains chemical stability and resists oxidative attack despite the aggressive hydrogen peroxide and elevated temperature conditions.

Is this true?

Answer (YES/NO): NO